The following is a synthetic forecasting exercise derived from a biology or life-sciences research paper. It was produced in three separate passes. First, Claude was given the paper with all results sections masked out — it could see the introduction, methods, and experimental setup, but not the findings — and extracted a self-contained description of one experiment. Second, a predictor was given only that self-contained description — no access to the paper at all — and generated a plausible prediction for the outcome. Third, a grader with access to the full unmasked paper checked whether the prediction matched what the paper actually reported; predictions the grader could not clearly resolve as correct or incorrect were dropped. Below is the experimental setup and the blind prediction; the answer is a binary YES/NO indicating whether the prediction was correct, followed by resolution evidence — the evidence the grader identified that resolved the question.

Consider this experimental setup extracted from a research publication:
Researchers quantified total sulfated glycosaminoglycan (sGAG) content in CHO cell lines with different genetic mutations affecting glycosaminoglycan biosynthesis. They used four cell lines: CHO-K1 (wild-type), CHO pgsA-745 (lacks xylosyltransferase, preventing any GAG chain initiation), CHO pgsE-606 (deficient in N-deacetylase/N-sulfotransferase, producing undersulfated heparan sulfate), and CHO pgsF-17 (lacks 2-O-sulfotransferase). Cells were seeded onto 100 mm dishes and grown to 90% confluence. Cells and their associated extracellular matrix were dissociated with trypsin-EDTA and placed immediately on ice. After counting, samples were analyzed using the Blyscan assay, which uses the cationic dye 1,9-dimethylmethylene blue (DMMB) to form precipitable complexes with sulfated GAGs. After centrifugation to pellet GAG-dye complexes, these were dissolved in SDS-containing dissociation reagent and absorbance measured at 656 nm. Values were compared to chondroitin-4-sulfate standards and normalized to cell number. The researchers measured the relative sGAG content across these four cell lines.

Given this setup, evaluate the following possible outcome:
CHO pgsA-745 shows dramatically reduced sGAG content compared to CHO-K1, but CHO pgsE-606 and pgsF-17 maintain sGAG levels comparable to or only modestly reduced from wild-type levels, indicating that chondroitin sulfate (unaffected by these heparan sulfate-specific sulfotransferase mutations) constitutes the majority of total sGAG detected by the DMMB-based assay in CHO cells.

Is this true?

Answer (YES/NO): NO